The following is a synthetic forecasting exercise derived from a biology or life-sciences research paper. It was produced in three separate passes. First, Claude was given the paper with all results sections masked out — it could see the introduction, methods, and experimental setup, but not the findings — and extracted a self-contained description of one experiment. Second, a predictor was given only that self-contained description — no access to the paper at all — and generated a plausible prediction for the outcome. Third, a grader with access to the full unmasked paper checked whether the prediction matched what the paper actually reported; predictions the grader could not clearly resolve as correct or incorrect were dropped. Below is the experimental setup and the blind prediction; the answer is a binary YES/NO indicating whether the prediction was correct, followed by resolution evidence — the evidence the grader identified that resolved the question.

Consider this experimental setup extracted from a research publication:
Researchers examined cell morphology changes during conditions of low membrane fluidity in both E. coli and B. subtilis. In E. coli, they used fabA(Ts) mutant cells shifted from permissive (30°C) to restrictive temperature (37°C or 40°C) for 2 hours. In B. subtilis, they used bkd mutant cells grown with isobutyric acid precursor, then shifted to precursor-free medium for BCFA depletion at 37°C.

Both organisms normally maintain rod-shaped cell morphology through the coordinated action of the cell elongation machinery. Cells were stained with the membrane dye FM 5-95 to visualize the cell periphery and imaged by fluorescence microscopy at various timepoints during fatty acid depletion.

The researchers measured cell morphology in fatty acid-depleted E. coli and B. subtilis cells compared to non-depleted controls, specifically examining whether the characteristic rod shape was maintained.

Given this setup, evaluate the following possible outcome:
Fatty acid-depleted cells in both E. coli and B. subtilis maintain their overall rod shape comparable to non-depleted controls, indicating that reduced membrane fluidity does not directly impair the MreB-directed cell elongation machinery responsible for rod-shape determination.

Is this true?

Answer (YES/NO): NO